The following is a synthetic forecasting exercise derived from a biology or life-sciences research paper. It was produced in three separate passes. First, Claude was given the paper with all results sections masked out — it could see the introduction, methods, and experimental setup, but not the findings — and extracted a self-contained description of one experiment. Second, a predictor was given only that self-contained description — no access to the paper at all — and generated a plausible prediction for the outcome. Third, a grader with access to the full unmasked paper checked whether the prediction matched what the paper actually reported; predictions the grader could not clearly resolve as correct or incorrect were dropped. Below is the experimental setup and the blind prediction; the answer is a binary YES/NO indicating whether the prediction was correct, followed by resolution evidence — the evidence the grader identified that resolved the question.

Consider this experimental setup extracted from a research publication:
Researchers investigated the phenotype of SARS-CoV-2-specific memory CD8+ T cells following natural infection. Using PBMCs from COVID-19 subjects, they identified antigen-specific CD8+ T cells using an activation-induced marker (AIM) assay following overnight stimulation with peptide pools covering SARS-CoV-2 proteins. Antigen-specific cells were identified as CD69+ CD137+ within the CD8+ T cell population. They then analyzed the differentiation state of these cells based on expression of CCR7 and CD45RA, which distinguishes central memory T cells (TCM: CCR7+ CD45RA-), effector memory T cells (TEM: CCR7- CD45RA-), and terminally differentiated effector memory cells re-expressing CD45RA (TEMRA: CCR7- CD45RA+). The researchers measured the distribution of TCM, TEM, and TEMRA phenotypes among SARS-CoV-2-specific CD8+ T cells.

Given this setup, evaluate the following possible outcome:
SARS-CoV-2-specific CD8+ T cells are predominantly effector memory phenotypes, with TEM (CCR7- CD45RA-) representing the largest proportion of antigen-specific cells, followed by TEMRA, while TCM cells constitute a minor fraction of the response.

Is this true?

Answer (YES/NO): NO